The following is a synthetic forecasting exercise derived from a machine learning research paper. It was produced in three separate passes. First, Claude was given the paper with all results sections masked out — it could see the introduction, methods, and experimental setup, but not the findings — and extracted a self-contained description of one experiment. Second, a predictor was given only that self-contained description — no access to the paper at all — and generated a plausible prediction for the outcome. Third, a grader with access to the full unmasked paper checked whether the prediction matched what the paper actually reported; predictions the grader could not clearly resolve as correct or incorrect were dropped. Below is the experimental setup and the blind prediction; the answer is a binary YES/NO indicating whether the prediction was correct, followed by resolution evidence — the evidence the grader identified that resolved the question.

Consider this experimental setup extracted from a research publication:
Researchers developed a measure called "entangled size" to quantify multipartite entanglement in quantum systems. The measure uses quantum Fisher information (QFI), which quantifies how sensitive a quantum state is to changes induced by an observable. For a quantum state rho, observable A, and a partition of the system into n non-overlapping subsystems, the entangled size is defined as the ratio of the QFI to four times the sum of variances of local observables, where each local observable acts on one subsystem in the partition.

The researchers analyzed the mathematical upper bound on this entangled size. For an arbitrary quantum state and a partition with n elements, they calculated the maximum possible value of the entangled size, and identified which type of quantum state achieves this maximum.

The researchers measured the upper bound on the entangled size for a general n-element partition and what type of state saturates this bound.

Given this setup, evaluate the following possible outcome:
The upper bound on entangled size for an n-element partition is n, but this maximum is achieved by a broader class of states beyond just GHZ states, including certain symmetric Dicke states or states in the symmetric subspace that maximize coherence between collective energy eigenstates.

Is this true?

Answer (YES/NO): NO